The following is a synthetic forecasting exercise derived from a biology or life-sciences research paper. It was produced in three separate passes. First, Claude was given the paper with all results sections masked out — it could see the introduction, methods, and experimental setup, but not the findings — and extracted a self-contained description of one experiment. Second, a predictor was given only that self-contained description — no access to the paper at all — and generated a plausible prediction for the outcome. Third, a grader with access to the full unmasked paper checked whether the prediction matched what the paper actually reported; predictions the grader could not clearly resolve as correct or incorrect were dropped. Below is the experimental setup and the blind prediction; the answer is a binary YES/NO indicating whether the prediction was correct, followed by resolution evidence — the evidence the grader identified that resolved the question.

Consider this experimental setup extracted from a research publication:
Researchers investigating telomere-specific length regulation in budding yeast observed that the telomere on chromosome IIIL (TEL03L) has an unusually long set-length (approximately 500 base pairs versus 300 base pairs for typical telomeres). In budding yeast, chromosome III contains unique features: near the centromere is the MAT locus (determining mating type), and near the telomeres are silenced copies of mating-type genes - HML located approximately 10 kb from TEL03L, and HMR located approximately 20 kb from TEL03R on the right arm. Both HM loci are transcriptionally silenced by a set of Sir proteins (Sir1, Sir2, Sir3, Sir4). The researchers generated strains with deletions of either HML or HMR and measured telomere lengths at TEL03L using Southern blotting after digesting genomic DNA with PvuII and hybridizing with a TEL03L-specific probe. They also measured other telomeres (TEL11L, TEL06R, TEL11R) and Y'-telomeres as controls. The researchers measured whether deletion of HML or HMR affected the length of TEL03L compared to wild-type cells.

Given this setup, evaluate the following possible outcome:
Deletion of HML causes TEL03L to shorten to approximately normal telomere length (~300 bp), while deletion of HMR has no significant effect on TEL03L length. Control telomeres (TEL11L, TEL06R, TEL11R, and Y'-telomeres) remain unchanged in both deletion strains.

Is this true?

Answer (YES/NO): NO